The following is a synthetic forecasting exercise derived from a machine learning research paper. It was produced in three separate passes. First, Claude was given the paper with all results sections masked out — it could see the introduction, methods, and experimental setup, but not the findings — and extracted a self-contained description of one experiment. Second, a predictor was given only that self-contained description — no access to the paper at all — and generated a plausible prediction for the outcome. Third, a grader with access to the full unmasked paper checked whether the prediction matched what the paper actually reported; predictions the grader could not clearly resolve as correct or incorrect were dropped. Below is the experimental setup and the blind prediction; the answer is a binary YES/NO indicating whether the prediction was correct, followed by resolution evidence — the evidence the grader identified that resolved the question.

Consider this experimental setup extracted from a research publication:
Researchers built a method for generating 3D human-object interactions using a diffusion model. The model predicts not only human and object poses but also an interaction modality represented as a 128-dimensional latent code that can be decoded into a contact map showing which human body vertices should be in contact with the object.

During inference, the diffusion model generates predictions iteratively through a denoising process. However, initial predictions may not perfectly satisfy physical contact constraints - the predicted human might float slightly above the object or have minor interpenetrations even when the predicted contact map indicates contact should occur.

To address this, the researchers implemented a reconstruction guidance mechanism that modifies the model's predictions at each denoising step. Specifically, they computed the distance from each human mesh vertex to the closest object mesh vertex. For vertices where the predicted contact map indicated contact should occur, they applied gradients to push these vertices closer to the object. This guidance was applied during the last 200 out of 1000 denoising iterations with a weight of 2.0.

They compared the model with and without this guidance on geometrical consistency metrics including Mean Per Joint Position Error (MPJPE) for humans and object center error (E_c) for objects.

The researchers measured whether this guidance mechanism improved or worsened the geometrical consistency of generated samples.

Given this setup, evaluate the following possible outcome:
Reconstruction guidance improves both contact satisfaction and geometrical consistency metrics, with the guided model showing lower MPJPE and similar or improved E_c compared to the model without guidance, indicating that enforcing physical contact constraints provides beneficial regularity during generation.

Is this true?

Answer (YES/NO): YES